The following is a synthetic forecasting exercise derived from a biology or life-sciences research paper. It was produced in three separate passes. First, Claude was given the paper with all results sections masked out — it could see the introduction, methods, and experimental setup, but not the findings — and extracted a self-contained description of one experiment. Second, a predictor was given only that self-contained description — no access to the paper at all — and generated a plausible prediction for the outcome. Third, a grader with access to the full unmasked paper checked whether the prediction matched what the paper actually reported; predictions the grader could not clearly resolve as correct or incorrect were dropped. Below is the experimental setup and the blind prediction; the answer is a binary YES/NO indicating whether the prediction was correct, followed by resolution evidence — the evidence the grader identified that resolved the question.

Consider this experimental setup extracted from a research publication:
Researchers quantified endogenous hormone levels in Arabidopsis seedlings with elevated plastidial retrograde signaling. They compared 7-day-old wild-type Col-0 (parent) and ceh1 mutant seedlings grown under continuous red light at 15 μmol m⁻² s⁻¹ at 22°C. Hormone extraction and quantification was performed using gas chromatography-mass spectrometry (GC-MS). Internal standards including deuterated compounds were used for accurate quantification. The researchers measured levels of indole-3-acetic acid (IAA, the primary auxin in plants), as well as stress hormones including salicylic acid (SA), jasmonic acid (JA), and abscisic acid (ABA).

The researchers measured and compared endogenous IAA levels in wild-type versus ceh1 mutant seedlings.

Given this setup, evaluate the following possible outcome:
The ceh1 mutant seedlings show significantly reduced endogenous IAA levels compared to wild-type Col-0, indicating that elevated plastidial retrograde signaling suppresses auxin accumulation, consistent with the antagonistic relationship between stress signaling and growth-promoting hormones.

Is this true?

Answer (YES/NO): YES